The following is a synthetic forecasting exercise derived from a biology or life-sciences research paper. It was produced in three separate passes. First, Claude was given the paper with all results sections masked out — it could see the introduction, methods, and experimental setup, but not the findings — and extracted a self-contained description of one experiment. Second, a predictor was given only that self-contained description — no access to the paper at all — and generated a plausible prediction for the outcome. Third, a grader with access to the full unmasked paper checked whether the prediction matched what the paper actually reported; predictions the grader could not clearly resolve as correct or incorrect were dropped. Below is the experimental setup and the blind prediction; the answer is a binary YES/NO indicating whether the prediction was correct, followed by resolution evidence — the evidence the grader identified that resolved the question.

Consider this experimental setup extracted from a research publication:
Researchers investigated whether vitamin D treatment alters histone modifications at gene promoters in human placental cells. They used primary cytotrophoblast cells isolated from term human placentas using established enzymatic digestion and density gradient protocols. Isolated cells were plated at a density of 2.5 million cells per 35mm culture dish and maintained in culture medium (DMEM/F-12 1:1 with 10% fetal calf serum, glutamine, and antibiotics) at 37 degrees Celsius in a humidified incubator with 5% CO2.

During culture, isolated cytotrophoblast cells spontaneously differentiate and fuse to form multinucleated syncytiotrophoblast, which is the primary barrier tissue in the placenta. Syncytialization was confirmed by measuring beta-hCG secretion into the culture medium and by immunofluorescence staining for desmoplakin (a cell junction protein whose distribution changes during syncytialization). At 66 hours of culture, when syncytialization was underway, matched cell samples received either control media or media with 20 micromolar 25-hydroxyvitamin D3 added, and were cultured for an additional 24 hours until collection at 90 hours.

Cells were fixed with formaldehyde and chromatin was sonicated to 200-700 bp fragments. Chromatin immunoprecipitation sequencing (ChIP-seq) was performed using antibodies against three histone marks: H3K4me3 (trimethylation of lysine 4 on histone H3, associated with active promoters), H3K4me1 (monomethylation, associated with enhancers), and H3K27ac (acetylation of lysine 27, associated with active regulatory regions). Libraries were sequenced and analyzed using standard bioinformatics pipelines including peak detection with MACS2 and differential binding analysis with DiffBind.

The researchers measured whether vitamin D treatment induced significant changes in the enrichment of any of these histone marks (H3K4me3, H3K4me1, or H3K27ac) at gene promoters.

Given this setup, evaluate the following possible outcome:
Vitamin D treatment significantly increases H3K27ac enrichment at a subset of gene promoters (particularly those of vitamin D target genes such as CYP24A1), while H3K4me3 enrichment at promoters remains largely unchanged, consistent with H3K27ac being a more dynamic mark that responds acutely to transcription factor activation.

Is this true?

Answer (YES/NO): NO